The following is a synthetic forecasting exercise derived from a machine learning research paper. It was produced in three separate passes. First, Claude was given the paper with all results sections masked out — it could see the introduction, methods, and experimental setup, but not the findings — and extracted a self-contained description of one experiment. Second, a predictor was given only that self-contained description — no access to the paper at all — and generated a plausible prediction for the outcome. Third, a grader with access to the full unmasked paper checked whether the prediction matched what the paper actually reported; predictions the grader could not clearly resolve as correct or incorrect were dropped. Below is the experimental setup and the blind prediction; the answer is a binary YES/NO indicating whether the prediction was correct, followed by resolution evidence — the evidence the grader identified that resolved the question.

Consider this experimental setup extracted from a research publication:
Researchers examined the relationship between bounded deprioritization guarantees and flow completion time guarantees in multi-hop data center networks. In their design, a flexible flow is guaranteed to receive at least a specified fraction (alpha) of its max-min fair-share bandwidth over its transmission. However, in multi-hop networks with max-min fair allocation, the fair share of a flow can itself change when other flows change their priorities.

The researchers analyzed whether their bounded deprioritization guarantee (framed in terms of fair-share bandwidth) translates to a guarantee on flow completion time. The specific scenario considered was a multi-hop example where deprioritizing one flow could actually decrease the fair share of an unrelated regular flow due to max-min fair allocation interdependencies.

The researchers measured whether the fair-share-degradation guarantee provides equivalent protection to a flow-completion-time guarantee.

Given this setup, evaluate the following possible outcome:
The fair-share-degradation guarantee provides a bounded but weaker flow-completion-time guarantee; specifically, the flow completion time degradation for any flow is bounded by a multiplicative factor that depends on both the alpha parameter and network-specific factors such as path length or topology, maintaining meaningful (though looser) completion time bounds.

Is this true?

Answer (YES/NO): NO